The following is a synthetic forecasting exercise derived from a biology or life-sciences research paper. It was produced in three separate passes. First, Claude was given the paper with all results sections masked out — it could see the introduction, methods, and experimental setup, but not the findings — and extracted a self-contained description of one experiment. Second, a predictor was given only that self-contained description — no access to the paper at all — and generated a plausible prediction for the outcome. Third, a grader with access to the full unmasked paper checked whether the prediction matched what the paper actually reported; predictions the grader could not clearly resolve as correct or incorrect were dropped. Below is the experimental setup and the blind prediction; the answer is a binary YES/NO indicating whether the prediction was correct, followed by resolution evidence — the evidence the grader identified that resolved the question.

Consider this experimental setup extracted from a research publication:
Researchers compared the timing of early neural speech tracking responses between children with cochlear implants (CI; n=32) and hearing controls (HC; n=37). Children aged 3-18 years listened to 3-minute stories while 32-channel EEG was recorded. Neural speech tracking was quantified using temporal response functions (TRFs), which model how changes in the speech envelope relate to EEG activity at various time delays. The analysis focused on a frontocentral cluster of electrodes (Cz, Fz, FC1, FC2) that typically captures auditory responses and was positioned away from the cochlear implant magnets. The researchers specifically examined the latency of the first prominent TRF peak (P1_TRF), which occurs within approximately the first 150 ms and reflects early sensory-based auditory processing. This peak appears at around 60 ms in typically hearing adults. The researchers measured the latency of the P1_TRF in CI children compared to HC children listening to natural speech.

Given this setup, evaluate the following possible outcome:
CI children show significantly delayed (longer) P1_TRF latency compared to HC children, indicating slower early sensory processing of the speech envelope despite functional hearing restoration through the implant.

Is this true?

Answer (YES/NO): YES